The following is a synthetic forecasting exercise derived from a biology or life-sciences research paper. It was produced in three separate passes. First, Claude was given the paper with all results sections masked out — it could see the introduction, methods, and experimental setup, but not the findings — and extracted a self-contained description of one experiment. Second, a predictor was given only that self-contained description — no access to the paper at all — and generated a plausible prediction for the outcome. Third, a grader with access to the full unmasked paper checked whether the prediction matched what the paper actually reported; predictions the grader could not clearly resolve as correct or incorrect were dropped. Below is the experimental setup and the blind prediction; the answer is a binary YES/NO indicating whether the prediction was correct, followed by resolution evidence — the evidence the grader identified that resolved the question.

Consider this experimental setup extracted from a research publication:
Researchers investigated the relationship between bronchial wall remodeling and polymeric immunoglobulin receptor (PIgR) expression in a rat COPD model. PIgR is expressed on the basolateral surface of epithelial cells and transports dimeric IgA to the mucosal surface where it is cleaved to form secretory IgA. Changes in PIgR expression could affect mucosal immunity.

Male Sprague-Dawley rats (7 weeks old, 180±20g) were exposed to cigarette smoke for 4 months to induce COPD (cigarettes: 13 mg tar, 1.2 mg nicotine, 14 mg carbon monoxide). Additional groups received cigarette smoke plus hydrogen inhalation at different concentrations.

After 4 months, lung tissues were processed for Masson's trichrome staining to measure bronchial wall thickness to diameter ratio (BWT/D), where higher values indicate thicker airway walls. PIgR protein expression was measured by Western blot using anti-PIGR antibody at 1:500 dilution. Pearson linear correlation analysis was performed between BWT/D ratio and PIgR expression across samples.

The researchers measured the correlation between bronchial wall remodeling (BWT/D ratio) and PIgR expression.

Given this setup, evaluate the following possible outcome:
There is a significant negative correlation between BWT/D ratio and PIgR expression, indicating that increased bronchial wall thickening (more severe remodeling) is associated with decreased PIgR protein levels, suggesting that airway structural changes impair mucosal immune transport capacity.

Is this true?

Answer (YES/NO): YES